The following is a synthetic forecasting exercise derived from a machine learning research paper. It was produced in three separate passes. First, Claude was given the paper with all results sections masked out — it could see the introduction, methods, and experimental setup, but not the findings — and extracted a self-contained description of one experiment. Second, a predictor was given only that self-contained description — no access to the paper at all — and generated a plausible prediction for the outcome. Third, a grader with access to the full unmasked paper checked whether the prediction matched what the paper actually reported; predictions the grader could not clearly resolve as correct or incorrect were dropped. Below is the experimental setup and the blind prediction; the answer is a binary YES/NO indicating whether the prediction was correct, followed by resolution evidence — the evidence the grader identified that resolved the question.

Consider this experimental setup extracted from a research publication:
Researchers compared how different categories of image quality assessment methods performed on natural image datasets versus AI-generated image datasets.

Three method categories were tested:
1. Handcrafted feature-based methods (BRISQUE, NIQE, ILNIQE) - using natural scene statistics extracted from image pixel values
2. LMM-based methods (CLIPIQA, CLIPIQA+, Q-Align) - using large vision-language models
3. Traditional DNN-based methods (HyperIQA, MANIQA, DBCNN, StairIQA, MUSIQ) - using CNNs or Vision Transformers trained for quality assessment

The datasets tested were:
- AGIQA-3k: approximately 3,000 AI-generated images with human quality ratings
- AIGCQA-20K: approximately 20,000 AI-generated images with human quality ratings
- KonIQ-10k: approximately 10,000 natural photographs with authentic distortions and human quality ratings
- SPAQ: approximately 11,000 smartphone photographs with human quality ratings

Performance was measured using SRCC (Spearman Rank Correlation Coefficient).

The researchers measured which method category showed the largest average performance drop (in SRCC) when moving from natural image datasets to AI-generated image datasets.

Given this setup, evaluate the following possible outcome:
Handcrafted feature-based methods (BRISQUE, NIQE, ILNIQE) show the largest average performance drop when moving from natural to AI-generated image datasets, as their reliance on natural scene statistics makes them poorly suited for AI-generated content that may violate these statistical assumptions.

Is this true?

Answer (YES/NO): YES